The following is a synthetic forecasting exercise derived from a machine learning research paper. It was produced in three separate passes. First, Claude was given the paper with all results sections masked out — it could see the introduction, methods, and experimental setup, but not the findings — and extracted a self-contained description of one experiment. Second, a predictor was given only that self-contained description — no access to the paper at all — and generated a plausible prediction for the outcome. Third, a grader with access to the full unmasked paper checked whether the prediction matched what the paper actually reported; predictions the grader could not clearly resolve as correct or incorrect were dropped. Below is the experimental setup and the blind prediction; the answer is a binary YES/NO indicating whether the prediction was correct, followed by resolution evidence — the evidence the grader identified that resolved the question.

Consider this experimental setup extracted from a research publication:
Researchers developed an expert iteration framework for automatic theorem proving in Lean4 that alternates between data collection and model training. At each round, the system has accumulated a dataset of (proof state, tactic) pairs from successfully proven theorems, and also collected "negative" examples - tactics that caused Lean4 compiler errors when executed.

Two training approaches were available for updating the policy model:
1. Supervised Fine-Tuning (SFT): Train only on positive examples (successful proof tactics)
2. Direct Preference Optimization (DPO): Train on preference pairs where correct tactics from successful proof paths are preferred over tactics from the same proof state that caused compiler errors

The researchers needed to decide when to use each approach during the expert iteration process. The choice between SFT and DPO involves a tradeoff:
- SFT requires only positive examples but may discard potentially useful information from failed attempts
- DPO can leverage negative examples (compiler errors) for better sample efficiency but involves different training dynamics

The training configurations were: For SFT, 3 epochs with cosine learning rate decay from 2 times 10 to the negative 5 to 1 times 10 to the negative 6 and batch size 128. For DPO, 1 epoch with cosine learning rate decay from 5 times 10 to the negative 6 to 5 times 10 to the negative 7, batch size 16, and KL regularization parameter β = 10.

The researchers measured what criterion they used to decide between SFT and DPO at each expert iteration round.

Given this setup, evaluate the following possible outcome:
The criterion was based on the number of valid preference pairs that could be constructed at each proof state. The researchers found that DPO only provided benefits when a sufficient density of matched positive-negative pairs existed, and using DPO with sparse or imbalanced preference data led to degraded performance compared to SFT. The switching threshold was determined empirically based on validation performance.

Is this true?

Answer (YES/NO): NO